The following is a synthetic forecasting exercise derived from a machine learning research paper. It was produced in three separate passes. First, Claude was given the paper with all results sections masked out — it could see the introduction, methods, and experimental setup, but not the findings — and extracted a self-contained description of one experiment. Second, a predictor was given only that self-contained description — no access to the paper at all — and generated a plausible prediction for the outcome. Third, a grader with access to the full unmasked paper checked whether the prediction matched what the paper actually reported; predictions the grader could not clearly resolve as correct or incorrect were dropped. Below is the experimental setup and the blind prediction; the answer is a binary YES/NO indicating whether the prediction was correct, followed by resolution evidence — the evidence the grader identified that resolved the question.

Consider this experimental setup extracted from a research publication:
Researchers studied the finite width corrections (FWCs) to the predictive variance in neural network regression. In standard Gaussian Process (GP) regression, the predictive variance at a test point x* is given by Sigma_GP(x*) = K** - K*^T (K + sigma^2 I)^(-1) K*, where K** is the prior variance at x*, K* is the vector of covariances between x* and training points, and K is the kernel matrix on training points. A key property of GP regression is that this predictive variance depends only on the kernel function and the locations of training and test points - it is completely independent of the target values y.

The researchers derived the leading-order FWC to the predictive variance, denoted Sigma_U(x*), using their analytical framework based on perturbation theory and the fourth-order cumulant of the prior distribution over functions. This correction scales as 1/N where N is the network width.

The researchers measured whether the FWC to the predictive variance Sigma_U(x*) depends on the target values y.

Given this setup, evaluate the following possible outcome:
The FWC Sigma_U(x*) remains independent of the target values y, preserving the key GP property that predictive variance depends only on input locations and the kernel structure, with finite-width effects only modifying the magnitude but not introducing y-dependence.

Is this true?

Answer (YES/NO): NO